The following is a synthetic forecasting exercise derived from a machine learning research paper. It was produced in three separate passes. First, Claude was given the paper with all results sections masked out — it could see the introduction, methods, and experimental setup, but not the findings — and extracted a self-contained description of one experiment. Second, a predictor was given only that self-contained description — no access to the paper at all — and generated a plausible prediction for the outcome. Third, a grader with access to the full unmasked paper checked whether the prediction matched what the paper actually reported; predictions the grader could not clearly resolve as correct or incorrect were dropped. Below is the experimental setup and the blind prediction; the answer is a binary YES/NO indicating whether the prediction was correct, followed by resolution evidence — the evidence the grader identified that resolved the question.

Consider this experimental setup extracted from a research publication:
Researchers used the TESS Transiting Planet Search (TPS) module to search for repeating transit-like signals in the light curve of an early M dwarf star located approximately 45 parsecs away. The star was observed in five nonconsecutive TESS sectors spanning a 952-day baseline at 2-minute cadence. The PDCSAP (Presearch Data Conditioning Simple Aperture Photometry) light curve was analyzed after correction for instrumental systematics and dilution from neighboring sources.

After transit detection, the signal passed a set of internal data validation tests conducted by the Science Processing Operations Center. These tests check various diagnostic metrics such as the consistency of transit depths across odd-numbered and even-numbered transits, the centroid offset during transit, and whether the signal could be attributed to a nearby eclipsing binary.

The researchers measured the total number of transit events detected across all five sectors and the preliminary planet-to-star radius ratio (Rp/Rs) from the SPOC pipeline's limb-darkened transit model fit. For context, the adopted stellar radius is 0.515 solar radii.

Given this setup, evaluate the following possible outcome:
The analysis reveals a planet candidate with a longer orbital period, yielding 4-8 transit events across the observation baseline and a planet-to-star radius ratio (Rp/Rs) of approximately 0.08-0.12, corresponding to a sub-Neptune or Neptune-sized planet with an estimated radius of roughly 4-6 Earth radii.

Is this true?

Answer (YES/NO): NO